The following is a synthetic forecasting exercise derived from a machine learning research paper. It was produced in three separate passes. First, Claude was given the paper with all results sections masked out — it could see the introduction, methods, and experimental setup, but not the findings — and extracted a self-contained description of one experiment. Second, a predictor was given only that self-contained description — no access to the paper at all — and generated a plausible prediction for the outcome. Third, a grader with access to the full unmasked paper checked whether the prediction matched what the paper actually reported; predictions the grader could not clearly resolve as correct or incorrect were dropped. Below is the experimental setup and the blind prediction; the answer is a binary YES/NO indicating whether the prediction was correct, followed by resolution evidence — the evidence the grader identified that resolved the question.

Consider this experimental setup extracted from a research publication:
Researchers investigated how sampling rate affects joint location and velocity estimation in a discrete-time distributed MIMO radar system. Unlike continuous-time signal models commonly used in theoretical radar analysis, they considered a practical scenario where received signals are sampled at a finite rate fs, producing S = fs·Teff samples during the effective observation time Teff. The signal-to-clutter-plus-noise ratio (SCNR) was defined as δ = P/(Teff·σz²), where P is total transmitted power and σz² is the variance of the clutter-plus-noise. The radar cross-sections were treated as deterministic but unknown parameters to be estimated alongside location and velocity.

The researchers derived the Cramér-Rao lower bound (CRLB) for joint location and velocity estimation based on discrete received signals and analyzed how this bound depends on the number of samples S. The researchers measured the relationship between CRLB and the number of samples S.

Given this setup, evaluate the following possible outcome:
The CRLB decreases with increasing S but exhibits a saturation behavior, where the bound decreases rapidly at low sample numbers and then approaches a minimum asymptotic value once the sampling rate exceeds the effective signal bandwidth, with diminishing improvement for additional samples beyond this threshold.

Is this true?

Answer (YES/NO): NO